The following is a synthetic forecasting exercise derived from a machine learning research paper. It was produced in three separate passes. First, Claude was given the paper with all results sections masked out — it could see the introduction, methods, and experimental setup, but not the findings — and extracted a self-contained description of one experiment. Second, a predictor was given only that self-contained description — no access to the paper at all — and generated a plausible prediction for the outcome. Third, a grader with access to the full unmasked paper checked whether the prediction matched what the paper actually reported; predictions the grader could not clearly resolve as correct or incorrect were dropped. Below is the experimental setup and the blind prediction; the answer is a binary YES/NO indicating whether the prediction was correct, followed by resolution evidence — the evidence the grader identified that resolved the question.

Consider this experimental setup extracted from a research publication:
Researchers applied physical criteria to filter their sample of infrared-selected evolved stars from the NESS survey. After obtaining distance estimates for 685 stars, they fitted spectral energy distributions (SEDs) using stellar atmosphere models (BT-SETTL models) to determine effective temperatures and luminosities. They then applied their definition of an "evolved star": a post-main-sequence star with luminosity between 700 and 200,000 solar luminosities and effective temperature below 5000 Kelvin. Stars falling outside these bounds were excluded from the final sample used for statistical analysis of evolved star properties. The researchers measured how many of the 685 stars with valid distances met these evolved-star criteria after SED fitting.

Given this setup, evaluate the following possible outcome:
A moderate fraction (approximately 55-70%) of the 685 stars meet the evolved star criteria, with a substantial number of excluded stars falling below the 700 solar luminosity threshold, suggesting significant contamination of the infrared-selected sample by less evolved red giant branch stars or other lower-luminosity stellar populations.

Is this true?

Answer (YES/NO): NO